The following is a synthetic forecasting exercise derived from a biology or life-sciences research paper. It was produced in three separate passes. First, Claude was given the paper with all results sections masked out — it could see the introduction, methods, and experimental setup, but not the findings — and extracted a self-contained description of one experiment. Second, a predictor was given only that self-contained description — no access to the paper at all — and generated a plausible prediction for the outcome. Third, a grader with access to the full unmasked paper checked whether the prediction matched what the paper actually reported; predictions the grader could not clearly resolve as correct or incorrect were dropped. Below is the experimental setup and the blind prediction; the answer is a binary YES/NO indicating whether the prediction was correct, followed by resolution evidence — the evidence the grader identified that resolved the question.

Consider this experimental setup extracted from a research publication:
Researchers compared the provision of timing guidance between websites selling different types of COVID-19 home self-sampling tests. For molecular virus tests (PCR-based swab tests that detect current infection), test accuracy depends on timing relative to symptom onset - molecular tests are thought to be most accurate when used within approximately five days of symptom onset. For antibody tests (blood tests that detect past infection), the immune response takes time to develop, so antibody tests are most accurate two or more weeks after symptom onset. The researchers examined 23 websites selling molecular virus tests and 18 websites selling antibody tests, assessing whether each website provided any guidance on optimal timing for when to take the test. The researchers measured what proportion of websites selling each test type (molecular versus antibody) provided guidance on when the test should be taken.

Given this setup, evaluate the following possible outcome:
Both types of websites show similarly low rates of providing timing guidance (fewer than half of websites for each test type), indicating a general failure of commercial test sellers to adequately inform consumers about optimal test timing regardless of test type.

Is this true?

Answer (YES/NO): NO